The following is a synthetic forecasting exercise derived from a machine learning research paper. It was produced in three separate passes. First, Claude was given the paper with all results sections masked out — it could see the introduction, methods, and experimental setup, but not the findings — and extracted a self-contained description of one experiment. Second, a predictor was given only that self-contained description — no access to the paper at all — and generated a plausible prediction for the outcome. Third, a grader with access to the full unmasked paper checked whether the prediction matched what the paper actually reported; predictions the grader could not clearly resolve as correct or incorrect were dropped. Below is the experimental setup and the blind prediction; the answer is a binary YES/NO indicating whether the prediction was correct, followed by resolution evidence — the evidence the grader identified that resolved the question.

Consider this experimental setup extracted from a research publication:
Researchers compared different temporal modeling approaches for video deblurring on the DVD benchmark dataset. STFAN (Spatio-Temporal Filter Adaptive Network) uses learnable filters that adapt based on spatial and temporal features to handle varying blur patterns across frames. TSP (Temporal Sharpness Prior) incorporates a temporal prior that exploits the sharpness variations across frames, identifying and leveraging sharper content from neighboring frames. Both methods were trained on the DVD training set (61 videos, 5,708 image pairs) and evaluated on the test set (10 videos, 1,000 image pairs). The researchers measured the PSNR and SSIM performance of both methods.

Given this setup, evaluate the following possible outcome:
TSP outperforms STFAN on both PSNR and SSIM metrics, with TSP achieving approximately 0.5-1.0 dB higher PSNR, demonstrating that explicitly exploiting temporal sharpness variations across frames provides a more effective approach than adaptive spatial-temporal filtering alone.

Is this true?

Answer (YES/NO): YES